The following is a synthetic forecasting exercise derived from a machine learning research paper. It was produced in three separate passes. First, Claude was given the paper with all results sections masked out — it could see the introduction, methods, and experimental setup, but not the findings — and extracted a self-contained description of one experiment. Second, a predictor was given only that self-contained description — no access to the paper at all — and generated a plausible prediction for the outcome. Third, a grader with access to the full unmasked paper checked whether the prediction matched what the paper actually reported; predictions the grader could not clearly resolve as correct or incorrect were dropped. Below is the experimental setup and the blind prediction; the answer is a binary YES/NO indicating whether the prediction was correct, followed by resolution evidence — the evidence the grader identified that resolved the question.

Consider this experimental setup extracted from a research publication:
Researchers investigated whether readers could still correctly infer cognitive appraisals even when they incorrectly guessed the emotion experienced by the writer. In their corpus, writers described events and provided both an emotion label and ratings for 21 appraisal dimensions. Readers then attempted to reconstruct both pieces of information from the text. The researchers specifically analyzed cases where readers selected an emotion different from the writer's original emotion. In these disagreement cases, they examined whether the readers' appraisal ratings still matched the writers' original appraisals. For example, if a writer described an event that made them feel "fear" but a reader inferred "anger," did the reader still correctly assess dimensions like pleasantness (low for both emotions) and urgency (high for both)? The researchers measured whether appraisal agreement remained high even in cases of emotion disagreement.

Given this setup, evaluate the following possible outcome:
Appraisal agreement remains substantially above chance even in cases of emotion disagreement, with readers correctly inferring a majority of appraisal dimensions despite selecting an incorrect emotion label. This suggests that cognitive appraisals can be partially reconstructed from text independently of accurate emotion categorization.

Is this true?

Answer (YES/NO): YES